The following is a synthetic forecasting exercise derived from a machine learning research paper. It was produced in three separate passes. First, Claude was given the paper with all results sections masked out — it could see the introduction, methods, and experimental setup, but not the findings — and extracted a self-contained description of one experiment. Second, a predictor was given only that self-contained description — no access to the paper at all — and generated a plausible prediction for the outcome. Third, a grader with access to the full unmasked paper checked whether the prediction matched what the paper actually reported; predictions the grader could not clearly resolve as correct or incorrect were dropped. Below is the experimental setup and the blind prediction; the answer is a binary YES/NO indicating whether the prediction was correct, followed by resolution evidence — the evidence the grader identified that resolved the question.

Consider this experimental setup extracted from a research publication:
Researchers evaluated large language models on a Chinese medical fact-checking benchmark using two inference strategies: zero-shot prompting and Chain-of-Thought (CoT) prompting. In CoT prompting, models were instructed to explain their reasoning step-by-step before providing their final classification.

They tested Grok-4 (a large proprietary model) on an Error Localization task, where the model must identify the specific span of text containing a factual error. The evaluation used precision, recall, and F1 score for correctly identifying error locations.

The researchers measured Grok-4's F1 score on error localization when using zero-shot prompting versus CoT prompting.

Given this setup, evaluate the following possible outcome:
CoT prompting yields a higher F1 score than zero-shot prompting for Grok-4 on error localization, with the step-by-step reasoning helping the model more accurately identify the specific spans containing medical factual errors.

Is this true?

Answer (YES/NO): NO